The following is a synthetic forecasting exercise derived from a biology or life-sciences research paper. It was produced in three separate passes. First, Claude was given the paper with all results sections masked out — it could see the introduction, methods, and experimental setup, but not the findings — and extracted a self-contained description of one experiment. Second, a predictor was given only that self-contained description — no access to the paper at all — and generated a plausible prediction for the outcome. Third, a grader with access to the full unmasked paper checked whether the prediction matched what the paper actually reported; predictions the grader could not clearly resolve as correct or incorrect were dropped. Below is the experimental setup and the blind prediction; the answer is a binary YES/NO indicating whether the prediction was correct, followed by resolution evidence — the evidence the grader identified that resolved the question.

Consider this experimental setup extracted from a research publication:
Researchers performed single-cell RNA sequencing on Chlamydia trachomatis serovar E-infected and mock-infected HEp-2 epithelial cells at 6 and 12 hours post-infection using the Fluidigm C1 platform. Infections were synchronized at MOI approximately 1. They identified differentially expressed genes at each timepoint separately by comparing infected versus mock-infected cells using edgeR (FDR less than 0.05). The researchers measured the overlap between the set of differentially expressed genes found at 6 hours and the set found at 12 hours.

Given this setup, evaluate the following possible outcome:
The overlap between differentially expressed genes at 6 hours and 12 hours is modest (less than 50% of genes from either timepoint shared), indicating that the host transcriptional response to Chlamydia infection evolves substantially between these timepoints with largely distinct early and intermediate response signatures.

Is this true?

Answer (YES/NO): YES